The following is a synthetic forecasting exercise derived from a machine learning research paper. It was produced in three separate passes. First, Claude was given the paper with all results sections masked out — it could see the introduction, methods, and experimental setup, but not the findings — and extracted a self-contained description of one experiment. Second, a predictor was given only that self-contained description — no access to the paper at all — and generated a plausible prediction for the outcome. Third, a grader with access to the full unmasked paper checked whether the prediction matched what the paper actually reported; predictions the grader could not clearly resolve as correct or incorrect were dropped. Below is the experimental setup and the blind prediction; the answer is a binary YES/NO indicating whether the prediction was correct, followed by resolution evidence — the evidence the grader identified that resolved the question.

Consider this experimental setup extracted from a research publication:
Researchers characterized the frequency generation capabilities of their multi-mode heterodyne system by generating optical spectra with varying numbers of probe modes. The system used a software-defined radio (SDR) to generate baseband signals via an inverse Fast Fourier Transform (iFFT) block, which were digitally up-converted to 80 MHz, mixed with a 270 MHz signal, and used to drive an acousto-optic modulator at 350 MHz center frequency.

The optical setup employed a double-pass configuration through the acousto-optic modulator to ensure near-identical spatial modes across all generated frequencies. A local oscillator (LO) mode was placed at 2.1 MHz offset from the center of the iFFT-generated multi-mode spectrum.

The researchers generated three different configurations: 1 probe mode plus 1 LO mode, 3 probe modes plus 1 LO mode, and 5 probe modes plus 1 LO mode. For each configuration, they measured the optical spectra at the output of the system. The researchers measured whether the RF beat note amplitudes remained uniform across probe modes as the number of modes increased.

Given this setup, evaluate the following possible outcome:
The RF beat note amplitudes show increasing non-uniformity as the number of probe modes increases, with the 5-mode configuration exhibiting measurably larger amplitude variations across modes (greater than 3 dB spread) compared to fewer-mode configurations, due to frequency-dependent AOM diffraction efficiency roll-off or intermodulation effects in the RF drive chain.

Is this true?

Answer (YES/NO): NO